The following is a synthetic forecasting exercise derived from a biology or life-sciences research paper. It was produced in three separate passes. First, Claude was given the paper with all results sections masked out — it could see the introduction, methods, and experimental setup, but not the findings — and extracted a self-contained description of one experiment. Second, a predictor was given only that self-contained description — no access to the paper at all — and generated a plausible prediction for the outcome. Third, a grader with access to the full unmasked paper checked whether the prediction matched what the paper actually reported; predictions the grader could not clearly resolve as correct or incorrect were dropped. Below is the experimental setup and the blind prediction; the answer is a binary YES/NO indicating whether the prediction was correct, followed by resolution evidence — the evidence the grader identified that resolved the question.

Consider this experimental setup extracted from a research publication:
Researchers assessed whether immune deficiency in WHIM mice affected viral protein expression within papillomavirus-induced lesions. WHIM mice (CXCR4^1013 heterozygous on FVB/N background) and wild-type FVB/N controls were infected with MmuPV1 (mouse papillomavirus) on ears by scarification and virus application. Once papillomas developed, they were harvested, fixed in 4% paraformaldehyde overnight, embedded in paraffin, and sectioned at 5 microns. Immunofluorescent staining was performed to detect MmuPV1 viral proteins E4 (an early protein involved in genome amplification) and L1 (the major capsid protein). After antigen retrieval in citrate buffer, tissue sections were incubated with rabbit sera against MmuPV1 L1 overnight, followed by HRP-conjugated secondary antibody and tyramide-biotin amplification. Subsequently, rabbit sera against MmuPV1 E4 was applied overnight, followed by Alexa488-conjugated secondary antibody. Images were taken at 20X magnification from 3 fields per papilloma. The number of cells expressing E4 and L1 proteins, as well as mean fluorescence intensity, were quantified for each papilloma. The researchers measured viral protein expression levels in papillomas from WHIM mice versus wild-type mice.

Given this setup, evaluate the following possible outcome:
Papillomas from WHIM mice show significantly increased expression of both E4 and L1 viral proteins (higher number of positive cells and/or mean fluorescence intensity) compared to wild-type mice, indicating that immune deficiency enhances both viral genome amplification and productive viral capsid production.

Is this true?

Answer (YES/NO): NO